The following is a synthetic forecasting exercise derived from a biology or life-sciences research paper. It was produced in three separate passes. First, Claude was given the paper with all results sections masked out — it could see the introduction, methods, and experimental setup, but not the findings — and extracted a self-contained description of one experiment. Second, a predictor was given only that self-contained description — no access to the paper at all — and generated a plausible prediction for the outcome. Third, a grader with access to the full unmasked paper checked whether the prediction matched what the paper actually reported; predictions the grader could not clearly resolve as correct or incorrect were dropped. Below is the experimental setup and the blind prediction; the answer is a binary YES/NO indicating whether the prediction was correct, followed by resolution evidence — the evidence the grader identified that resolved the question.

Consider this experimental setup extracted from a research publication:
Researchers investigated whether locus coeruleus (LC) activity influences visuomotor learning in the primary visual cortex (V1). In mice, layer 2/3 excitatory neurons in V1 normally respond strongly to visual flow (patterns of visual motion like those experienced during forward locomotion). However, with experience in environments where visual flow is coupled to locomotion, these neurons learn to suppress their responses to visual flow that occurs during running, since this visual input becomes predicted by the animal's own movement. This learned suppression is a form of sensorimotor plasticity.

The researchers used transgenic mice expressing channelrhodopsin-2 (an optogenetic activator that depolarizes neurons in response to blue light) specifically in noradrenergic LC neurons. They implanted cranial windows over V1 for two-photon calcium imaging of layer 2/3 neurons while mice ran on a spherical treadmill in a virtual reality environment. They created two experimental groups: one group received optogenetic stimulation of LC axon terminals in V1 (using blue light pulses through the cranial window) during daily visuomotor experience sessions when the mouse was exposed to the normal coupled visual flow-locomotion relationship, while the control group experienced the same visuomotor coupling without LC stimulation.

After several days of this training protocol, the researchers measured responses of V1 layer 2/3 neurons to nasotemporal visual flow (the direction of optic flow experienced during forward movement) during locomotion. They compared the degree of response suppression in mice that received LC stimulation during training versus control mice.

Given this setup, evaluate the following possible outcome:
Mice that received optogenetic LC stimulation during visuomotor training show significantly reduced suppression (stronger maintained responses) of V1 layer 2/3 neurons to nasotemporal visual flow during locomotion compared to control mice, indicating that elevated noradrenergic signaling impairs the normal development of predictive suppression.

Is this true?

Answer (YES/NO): NO